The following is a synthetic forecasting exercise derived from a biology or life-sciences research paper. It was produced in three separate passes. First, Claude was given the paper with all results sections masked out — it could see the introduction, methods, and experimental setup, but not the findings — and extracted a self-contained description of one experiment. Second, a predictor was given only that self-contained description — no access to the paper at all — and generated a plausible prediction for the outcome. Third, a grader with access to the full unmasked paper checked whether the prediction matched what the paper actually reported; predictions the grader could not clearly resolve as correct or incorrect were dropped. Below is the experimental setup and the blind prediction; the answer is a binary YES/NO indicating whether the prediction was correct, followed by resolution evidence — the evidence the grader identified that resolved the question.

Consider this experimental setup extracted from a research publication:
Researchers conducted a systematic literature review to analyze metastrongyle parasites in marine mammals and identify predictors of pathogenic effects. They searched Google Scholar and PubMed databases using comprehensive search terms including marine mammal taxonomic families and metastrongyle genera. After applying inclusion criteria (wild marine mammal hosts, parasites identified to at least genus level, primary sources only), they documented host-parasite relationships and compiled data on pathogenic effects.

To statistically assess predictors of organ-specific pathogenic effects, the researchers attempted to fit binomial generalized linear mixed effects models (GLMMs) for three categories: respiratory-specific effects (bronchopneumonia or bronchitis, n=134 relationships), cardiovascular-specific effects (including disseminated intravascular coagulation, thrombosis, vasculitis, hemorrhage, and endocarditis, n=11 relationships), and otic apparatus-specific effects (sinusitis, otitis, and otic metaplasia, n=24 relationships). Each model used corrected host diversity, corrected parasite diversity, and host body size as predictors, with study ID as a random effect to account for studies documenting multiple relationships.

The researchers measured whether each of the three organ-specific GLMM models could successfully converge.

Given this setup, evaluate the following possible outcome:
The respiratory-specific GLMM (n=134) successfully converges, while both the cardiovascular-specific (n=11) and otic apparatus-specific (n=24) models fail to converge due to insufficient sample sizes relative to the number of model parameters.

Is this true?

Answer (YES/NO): YES